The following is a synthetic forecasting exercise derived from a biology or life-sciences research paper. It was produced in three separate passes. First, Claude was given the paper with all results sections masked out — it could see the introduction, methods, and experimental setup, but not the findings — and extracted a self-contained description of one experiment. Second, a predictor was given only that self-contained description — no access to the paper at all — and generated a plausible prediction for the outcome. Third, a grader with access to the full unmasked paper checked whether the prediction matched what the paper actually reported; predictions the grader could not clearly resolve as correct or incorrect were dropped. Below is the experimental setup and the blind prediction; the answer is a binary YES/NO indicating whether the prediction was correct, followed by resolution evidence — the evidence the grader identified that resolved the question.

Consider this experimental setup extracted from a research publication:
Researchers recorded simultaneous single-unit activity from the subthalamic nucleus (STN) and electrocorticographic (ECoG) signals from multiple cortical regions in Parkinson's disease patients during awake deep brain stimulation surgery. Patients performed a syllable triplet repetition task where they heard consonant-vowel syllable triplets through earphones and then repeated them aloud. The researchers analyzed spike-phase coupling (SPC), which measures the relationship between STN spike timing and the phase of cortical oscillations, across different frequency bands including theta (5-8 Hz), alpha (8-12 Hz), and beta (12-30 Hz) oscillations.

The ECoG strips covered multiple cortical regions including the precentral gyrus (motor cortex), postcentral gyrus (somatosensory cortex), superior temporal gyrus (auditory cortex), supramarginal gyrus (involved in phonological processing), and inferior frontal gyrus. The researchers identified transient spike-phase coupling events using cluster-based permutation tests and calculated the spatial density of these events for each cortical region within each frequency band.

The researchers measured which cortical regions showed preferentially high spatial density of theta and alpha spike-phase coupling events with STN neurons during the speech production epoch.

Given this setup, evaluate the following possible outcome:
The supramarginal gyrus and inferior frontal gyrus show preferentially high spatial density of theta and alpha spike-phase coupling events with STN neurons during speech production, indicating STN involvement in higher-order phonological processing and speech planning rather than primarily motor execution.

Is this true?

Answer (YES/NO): NO